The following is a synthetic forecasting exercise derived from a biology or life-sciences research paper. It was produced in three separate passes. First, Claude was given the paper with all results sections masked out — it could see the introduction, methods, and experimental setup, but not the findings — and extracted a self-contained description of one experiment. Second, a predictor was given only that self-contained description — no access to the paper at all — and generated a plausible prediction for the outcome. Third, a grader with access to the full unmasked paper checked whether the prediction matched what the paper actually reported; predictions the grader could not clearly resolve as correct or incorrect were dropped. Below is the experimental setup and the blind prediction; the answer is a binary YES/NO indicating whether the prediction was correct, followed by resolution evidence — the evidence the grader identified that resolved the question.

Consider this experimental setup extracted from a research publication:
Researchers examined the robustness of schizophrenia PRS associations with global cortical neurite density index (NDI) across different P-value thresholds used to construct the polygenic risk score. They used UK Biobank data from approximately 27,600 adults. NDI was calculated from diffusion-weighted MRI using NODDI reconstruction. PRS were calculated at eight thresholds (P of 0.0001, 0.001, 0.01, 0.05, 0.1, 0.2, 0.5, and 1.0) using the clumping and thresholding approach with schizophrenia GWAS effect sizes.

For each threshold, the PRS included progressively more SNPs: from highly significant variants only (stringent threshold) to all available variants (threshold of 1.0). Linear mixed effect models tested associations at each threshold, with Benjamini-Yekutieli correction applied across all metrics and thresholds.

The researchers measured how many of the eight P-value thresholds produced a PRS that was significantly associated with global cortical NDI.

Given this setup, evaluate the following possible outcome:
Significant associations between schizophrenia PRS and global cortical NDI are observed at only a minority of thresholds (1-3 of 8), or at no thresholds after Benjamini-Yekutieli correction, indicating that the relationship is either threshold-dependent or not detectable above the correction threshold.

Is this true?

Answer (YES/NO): YES